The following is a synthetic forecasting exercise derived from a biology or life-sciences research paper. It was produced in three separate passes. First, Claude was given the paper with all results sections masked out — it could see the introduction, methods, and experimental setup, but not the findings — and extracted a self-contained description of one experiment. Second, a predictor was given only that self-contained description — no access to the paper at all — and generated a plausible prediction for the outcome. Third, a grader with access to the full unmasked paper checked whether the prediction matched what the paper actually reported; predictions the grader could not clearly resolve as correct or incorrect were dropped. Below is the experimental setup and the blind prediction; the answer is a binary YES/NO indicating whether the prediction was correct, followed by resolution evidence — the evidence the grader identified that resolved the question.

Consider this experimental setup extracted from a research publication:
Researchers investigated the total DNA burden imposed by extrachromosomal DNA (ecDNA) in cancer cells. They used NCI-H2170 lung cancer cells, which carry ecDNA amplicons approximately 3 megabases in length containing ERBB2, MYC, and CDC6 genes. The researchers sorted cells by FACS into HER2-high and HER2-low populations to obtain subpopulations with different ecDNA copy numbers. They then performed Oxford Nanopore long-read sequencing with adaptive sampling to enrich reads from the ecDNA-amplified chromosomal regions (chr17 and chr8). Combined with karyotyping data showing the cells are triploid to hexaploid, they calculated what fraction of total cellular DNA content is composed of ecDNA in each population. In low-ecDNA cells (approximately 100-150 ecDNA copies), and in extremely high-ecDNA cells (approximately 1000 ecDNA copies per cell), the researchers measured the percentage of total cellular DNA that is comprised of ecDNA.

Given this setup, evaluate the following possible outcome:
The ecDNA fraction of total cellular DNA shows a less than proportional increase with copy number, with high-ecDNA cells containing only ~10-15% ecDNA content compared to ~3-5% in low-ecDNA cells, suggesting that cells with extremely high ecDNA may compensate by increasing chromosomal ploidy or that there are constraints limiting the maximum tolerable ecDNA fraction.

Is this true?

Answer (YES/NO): NO